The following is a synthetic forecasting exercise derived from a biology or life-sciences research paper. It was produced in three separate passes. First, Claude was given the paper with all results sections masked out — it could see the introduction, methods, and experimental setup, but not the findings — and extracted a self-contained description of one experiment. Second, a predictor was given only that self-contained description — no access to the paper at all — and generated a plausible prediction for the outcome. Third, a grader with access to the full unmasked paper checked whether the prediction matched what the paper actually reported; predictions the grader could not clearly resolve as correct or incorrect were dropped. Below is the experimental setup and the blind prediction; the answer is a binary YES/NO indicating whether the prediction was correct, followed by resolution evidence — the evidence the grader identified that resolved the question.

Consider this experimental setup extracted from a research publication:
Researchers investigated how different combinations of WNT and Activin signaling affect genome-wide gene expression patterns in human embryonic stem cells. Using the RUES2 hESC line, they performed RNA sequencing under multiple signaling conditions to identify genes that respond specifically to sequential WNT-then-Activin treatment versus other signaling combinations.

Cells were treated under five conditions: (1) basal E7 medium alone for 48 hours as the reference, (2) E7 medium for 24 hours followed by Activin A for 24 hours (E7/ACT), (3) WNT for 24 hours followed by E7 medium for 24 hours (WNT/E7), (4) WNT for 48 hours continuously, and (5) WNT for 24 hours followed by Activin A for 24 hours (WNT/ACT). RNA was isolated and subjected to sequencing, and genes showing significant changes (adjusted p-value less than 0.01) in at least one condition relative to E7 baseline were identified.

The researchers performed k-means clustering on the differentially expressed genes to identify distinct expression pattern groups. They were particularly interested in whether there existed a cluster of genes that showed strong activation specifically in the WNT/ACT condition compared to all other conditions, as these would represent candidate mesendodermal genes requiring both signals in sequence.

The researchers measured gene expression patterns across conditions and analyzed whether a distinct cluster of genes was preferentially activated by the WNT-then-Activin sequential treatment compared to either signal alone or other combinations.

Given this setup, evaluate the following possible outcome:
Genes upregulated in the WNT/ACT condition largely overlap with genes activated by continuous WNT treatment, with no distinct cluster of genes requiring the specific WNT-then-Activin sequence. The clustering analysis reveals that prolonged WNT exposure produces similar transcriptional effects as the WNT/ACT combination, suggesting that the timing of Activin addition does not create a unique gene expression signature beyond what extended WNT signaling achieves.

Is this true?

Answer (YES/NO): NO